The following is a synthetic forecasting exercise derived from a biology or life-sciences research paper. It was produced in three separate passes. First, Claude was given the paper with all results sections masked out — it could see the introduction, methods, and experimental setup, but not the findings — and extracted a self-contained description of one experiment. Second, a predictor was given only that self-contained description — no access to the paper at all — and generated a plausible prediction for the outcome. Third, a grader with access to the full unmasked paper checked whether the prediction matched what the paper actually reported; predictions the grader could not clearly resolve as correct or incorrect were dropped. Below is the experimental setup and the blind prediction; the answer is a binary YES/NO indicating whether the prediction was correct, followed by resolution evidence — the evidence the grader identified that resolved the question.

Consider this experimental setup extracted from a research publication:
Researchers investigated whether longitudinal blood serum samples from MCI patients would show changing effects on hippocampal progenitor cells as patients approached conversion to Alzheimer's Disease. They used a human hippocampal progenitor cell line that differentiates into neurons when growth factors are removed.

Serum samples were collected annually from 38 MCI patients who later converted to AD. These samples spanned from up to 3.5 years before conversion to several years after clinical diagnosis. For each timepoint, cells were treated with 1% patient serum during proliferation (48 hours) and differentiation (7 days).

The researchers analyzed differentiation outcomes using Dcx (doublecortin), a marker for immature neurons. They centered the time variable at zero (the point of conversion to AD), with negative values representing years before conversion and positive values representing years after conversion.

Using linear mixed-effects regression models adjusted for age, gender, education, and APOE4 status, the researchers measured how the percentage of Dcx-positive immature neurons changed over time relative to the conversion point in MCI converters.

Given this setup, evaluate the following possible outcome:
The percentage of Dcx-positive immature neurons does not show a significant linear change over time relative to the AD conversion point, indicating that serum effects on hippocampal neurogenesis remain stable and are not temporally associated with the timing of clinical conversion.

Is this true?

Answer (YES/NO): NO